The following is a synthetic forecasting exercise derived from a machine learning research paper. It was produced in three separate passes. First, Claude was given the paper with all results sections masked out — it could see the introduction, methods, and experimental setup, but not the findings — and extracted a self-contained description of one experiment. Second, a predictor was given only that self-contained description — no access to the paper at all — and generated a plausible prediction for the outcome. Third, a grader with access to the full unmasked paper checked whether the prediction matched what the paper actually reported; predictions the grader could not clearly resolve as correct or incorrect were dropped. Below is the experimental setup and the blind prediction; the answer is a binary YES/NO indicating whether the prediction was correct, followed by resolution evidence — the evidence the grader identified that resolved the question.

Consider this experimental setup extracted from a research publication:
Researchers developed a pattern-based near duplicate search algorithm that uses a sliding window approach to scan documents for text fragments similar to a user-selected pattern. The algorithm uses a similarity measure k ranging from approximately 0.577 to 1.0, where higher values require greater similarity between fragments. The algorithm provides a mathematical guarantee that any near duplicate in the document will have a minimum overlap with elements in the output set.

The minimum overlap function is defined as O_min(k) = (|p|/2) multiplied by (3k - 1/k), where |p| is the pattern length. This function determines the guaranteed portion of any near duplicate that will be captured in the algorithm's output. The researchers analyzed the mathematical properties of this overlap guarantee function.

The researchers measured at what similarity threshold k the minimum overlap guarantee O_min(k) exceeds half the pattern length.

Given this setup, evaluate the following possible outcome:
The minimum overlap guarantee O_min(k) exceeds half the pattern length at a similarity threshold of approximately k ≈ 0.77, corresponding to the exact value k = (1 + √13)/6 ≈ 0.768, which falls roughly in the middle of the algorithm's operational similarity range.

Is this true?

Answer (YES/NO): YES